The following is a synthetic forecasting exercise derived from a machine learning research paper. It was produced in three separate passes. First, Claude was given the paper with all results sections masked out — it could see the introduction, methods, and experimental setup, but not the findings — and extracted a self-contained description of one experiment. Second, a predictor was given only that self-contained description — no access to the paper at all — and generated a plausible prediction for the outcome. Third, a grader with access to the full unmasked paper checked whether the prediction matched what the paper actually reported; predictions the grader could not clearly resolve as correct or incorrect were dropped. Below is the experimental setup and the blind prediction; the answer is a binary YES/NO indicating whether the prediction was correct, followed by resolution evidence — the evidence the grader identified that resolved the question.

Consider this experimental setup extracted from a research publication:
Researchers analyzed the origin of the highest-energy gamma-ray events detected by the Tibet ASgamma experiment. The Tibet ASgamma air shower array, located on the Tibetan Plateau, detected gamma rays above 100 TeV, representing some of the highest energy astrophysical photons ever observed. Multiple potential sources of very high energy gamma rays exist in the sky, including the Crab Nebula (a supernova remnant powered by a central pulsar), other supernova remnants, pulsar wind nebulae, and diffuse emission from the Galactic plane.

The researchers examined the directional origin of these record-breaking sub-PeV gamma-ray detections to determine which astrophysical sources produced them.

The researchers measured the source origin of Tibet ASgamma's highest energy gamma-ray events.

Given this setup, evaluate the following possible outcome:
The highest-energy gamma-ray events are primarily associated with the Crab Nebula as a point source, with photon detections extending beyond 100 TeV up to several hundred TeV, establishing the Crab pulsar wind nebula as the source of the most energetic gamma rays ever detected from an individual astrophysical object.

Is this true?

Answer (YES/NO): YES